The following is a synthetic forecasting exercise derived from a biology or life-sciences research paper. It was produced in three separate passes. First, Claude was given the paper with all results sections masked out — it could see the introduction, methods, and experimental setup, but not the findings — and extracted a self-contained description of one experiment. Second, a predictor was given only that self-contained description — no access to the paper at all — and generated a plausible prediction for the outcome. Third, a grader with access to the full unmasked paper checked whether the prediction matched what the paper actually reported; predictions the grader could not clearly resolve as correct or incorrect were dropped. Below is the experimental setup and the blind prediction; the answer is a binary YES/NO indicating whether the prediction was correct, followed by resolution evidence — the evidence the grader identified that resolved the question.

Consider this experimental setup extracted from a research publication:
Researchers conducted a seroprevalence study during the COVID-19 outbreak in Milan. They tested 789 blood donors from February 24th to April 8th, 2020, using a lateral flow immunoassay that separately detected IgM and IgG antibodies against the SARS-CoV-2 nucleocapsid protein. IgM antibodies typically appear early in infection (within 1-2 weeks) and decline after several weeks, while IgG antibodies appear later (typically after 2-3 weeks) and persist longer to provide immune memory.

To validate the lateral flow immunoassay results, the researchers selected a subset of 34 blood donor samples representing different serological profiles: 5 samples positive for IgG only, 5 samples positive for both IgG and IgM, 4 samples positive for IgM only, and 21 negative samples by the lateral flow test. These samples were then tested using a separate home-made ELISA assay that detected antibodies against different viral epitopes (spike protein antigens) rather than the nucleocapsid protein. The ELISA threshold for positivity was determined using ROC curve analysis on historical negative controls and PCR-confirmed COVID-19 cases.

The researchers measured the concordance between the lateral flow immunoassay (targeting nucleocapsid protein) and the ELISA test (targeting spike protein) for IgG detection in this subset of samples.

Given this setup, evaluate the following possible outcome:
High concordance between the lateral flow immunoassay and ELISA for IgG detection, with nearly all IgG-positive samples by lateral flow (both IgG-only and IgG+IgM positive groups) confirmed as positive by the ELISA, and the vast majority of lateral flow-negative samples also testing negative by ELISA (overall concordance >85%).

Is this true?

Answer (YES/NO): NO